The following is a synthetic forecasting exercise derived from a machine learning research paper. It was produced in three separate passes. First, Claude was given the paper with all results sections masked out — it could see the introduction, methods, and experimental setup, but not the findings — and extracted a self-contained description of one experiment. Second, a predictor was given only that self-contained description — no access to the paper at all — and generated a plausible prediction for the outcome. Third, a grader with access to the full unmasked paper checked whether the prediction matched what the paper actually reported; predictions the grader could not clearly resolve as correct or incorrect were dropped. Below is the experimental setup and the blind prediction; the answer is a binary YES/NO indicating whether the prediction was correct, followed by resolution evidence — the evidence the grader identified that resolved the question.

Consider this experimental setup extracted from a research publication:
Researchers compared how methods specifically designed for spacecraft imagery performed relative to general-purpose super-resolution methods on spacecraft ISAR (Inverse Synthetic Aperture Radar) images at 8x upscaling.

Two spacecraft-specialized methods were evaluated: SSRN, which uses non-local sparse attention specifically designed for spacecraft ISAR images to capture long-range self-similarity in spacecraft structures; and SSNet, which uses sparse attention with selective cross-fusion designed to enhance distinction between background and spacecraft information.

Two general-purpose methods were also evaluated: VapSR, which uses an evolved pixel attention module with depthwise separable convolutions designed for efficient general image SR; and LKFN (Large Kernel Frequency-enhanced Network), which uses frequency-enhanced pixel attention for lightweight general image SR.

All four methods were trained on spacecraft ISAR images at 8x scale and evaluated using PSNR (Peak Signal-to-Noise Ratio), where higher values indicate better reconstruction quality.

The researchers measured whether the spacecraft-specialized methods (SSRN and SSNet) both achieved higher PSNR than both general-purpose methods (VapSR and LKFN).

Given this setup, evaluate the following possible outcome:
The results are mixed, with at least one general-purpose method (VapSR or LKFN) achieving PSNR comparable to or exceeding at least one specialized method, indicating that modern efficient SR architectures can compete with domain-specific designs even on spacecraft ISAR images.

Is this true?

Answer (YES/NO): YES